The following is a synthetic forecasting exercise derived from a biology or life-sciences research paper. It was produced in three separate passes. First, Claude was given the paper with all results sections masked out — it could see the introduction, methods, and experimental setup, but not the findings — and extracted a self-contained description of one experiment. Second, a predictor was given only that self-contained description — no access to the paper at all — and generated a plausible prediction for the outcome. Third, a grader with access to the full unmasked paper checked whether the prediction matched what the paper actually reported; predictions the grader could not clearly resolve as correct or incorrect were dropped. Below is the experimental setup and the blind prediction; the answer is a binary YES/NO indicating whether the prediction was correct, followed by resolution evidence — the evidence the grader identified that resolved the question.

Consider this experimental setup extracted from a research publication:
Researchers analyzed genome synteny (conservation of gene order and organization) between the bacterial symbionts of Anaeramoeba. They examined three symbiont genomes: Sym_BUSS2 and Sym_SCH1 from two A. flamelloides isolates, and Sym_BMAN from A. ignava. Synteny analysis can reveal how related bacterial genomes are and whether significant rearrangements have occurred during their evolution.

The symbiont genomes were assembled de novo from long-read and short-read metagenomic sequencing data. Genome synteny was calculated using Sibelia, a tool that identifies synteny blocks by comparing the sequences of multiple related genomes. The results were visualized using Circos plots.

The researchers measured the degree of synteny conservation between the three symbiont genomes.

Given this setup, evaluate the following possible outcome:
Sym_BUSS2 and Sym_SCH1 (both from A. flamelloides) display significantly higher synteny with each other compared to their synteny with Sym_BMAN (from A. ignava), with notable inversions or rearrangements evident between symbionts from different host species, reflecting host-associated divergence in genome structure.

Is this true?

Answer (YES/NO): NO